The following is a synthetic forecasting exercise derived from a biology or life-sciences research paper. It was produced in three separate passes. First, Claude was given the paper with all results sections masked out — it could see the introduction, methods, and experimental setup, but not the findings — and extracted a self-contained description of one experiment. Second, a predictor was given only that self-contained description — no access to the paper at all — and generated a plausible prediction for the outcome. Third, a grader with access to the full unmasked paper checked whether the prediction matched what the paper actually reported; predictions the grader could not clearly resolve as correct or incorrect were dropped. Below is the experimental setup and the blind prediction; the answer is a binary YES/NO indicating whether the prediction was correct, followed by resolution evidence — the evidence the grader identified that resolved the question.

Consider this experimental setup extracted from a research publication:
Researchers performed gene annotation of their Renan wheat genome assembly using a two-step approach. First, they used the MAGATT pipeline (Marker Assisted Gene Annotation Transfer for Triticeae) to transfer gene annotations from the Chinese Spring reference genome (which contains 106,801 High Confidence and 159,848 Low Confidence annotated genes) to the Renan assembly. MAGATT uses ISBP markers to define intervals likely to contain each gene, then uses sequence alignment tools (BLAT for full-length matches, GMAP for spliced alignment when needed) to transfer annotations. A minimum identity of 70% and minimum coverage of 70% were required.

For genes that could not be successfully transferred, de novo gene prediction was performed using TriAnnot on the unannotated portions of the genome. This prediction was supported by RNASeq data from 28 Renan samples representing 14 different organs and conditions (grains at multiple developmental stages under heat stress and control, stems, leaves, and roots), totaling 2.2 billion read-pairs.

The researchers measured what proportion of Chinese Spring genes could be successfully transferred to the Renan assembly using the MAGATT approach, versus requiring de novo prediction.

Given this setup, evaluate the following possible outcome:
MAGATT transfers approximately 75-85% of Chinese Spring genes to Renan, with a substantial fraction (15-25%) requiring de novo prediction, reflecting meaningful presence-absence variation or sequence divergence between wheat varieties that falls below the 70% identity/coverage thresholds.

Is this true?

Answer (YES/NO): NO